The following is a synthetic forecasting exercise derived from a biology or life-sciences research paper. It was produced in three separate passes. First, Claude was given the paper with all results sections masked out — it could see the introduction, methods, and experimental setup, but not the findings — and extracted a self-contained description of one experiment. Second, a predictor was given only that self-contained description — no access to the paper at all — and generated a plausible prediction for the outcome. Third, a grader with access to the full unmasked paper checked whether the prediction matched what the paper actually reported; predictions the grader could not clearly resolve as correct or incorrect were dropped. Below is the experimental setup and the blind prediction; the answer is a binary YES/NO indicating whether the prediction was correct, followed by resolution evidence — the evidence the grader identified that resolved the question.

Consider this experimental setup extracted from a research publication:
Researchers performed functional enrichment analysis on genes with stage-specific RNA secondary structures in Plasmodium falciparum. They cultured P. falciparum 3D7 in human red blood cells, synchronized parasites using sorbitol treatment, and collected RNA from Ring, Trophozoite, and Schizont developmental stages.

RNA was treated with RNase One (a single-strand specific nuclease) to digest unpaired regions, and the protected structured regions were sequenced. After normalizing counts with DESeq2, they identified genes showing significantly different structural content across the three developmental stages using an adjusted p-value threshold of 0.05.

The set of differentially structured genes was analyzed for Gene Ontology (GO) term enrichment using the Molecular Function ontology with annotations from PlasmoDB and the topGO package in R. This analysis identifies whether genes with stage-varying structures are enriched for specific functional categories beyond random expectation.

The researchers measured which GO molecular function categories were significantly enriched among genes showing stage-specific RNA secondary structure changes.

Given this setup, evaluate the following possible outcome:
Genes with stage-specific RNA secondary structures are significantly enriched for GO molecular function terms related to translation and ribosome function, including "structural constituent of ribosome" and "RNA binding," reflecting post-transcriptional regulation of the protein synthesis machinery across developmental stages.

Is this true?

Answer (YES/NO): NO